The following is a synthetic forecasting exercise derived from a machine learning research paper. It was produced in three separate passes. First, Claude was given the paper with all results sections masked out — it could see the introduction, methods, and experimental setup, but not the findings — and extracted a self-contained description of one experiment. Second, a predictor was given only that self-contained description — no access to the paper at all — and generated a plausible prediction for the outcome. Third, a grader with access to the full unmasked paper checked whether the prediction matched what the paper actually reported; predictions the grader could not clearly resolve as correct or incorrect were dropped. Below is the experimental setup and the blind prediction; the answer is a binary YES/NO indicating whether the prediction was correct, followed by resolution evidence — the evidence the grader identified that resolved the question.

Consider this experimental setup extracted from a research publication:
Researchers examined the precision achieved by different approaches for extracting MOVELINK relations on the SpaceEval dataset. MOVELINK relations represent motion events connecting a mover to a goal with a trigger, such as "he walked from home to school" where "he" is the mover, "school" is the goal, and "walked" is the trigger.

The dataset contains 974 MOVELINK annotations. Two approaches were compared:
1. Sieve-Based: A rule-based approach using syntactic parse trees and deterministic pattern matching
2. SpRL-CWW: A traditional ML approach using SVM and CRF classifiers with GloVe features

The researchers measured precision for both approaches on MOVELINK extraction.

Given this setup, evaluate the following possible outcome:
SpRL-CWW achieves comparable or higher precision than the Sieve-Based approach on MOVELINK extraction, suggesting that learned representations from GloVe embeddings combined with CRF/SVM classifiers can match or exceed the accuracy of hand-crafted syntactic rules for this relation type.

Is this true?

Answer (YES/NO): YES